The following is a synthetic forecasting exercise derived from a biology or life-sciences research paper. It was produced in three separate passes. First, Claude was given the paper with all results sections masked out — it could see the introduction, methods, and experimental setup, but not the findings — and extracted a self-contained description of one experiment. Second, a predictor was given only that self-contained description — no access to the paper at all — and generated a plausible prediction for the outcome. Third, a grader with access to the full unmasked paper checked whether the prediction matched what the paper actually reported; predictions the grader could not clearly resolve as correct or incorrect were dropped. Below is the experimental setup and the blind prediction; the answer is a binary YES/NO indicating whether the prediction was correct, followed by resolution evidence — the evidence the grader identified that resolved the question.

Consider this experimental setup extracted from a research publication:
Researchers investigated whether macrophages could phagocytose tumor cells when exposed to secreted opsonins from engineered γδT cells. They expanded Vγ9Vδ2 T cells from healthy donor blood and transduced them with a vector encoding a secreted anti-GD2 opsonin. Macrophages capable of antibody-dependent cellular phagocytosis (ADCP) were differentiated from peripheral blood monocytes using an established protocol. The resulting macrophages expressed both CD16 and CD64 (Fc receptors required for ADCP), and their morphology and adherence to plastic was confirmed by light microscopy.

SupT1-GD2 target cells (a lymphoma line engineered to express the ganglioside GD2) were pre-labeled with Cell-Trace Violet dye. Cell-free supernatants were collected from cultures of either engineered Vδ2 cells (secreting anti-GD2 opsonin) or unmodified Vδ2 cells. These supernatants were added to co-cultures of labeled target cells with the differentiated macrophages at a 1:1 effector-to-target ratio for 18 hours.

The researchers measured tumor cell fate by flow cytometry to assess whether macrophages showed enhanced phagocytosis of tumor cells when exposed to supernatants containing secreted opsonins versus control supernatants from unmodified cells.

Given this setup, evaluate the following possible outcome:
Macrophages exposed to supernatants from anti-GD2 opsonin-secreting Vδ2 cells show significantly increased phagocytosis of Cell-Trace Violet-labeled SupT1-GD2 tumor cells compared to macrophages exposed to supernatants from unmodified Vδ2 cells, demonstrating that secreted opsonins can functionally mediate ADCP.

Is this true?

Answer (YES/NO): YES